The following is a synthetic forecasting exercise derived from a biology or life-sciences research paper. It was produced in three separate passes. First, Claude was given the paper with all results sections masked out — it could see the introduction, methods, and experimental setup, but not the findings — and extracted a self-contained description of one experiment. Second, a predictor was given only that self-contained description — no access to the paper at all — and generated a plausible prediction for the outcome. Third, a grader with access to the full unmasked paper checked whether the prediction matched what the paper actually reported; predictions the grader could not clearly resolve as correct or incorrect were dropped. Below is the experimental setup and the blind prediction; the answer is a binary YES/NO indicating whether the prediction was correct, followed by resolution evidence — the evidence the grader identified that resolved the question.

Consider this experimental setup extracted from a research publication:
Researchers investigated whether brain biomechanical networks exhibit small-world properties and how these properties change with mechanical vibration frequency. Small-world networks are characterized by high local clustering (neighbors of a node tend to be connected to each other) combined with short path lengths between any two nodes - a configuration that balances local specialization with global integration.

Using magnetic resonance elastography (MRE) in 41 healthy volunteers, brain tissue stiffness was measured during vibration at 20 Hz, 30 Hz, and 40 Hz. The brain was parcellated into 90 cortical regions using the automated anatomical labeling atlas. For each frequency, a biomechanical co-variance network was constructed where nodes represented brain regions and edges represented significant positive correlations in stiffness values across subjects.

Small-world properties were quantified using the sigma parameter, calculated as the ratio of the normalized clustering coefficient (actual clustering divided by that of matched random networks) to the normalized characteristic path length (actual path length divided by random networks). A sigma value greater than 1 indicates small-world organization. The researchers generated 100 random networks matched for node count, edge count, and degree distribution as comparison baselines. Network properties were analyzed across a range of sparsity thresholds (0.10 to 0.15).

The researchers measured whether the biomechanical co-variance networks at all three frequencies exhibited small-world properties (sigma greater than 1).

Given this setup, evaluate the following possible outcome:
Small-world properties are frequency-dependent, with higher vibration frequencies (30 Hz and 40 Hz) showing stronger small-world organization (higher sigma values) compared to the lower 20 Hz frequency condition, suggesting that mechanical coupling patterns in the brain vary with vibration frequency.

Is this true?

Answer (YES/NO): NO